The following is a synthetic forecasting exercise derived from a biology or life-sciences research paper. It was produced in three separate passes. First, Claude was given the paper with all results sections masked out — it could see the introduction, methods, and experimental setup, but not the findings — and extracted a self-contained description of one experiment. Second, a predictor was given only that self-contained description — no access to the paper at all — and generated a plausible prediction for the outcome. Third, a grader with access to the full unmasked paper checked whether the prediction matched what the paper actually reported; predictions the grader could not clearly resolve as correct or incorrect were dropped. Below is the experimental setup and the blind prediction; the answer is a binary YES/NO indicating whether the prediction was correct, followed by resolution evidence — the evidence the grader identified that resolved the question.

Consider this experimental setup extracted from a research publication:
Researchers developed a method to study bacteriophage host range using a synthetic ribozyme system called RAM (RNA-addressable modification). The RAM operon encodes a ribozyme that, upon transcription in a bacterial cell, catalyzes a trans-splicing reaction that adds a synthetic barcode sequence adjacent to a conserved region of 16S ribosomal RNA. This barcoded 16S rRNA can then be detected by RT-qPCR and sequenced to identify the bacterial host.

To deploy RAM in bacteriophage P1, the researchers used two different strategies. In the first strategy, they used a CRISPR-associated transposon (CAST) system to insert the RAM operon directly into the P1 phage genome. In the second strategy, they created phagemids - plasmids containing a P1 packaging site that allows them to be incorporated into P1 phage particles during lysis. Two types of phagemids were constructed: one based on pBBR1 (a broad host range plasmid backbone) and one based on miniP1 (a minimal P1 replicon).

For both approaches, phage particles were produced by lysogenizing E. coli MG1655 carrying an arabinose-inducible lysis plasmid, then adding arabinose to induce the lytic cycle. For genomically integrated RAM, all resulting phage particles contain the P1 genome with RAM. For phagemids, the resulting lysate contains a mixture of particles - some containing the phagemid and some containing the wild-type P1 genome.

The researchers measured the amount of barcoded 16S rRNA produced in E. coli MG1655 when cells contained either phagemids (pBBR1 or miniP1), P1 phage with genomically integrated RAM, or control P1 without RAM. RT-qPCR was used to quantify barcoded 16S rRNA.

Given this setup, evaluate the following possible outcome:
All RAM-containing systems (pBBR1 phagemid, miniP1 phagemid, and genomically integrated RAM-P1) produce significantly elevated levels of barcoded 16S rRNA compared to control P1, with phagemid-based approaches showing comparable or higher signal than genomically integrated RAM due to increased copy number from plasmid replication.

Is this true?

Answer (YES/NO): NO